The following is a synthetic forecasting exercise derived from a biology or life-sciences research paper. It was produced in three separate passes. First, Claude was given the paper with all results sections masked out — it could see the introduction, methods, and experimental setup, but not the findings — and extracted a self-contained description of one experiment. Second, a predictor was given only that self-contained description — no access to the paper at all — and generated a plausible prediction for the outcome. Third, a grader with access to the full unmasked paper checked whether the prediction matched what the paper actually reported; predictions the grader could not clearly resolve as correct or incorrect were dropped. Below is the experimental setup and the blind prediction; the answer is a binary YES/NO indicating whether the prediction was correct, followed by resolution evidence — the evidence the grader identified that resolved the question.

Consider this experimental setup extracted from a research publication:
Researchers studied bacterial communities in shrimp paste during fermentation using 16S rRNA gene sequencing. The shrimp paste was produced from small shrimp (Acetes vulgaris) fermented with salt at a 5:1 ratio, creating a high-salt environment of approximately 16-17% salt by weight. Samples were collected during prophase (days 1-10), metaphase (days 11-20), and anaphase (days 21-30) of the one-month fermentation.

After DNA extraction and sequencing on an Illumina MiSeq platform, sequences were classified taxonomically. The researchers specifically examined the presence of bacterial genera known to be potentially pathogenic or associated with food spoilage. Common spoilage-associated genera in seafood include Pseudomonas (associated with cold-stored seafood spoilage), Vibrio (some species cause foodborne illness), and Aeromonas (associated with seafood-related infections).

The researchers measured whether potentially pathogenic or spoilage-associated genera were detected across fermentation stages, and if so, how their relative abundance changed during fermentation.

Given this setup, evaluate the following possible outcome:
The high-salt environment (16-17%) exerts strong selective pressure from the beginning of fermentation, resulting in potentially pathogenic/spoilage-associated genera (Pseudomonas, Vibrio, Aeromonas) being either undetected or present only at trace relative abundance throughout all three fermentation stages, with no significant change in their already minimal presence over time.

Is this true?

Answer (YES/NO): NO